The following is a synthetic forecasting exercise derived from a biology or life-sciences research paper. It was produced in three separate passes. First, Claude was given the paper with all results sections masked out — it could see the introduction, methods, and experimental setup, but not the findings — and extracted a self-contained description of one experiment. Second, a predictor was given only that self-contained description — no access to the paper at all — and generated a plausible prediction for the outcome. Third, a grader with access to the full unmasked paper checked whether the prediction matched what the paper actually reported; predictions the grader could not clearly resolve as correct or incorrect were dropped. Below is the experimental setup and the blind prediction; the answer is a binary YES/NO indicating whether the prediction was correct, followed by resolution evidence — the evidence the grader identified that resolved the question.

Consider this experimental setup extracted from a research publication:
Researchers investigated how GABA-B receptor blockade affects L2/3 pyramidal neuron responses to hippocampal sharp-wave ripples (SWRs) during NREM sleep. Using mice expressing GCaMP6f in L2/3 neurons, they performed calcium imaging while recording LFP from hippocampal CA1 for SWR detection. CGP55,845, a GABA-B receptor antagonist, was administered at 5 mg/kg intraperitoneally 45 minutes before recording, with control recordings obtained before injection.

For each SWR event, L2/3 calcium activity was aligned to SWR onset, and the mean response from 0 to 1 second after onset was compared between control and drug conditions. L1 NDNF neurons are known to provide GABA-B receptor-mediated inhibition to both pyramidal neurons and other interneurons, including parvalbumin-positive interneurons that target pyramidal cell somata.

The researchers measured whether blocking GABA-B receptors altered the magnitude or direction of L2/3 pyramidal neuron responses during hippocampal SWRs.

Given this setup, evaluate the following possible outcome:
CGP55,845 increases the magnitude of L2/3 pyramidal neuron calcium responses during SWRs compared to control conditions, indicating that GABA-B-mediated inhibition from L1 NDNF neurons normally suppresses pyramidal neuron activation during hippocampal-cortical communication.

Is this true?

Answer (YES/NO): NO